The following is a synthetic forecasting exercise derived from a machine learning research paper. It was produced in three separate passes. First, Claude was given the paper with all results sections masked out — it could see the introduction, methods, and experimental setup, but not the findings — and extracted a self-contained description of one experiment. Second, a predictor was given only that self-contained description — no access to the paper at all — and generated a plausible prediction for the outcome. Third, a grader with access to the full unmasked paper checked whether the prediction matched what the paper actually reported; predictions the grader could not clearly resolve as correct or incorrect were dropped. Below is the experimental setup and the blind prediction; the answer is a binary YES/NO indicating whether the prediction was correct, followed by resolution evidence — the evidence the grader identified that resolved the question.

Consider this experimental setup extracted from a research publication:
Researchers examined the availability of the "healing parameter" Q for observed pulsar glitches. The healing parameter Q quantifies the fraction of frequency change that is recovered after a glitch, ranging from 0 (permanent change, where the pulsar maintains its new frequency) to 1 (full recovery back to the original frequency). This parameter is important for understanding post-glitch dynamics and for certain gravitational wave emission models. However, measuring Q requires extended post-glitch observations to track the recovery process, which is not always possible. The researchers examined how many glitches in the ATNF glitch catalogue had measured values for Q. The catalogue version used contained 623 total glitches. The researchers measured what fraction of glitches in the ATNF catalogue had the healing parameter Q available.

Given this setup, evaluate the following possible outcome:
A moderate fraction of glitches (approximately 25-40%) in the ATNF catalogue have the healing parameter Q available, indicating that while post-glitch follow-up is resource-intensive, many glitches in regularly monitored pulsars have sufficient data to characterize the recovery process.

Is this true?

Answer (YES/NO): NO